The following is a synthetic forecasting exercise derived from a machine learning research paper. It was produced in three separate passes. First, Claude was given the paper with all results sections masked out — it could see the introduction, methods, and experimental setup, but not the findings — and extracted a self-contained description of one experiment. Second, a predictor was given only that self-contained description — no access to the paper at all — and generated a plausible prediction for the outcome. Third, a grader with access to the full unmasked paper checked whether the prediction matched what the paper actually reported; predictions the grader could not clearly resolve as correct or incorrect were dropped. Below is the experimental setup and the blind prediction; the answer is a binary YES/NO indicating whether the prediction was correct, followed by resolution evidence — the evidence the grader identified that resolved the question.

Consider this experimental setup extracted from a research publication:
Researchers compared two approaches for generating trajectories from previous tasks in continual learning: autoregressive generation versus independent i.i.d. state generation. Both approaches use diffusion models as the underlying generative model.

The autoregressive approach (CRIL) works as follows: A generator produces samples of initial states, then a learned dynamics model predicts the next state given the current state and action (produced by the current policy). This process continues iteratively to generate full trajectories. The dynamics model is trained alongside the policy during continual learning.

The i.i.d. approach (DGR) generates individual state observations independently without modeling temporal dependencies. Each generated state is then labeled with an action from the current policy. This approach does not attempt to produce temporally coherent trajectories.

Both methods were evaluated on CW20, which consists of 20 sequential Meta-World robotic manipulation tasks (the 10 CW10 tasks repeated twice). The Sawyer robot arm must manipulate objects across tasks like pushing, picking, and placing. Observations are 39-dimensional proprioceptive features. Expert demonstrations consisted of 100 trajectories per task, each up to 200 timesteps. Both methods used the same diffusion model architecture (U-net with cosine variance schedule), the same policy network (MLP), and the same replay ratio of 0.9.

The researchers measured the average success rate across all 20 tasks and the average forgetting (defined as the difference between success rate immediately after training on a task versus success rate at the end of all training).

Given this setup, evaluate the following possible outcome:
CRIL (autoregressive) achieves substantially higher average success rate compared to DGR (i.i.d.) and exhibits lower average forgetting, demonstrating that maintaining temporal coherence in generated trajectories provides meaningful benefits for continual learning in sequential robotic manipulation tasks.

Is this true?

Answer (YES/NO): NO